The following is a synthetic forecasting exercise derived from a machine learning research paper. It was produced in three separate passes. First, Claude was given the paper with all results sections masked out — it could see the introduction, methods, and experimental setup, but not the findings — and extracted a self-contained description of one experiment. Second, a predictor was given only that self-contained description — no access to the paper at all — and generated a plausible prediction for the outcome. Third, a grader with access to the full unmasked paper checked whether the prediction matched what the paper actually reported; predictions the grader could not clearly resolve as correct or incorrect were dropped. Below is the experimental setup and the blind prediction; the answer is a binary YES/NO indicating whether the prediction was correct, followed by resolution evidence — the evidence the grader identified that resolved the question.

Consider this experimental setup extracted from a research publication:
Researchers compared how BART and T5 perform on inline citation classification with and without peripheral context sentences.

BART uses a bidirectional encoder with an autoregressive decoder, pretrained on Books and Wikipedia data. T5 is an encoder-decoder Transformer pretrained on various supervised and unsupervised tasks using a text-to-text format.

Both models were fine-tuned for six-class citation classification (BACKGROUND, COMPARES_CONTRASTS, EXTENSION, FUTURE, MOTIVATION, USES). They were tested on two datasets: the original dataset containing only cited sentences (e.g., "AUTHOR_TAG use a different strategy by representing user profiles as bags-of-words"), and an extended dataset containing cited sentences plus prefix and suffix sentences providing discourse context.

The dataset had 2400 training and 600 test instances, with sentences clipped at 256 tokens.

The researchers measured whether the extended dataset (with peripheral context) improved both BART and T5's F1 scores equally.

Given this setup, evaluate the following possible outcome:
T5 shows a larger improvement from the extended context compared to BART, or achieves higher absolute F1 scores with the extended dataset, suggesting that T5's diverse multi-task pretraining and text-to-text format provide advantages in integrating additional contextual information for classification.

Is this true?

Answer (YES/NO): NO